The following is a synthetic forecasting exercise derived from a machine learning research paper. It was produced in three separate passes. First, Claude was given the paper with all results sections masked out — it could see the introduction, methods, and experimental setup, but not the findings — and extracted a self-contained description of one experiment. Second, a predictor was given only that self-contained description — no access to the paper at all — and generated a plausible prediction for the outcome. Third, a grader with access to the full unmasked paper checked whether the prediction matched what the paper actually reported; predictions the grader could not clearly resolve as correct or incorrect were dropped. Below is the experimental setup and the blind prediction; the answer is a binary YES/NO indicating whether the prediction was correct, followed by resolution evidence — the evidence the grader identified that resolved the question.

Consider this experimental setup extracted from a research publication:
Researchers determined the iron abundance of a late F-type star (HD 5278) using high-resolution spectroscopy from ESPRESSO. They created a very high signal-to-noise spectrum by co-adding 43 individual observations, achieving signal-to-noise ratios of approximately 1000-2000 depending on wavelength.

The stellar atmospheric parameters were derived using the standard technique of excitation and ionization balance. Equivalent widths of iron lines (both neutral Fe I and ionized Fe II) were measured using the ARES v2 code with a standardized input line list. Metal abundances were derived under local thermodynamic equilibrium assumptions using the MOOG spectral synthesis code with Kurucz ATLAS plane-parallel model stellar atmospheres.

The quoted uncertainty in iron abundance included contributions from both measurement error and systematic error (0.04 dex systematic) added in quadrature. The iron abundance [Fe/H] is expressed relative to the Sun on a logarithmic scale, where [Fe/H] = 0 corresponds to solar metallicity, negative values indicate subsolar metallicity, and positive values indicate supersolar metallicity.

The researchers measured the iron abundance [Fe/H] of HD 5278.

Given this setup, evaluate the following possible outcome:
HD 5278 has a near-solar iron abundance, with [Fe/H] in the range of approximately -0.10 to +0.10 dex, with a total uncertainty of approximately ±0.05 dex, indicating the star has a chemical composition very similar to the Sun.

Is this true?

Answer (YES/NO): NO